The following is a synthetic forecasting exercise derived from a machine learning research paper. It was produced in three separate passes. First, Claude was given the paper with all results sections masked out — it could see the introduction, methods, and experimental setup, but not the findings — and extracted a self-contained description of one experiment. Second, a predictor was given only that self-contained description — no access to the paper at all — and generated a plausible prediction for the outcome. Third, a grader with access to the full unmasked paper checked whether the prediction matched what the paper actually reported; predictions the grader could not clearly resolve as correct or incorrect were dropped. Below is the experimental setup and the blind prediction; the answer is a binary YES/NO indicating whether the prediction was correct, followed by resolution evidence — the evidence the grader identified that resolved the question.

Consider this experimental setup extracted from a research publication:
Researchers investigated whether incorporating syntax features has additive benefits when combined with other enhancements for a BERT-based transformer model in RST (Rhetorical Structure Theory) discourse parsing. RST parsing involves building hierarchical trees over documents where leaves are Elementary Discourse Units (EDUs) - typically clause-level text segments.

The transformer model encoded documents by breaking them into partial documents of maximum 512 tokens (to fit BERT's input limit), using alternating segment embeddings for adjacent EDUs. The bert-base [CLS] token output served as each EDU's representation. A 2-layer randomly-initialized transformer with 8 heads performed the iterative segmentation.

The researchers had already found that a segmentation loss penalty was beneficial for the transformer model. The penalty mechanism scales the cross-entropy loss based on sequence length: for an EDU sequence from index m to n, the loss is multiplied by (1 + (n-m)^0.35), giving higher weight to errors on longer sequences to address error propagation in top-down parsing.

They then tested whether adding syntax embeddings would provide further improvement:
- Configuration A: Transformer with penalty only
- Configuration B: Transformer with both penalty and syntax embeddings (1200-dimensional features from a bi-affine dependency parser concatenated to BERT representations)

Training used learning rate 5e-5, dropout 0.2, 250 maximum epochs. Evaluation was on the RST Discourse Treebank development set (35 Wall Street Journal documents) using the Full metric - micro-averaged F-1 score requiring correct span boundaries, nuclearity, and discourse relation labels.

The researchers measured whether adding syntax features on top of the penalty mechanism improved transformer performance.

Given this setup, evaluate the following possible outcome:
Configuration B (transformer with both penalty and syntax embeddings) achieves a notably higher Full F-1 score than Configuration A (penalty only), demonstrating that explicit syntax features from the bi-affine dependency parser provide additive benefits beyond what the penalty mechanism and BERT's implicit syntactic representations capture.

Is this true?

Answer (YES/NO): NO